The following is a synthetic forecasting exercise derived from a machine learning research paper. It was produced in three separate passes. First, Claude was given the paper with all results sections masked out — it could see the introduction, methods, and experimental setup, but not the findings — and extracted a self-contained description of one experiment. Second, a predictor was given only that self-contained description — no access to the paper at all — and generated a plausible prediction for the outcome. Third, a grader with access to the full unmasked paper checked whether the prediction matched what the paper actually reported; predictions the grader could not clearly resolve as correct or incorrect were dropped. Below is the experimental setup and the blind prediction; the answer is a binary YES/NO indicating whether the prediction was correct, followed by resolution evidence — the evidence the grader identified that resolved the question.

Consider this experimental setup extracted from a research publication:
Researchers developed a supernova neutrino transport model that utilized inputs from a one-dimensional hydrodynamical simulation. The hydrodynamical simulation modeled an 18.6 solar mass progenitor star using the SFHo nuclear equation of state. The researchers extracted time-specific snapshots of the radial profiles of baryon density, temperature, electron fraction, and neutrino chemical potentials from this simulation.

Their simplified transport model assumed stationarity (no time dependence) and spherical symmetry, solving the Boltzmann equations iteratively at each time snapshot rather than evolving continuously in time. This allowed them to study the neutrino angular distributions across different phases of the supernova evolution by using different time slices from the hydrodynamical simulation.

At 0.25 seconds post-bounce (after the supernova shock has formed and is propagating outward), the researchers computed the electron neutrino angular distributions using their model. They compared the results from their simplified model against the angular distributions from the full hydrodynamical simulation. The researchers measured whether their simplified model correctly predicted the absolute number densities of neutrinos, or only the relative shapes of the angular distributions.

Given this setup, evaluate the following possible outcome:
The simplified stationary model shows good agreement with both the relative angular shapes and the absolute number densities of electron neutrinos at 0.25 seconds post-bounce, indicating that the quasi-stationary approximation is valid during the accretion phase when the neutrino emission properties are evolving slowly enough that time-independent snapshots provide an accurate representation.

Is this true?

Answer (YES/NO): NO